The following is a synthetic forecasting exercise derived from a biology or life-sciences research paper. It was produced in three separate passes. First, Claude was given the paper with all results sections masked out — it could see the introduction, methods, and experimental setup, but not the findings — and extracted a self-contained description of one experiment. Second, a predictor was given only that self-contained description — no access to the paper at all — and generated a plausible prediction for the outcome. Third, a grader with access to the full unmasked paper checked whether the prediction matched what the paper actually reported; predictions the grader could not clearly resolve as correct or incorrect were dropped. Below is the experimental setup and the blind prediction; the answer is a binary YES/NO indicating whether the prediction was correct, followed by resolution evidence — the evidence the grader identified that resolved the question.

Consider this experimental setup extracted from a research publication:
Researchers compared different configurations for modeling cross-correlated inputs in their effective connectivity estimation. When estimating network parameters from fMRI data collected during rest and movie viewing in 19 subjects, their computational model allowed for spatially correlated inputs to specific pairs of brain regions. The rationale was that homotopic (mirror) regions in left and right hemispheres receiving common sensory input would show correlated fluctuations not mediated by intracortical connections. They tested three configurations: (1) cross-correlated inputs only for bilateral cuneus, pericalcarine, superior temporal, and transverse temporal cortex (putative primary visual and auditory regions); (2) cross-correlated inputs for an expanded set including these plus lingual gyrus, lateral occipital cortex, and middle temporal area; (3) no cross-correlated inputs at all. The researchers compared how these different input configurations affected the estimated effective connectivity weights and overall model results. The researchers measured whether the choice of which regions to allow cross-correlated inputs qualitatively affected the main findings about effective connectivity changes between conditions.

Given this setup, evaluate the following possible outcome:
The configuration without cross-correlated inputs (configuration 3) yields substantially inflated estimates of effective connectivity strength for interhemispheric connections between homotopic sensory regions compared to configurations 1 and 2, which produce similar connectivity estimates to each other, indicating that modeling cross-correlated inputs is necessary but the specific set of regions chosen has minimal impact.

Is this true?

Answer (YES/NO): NO